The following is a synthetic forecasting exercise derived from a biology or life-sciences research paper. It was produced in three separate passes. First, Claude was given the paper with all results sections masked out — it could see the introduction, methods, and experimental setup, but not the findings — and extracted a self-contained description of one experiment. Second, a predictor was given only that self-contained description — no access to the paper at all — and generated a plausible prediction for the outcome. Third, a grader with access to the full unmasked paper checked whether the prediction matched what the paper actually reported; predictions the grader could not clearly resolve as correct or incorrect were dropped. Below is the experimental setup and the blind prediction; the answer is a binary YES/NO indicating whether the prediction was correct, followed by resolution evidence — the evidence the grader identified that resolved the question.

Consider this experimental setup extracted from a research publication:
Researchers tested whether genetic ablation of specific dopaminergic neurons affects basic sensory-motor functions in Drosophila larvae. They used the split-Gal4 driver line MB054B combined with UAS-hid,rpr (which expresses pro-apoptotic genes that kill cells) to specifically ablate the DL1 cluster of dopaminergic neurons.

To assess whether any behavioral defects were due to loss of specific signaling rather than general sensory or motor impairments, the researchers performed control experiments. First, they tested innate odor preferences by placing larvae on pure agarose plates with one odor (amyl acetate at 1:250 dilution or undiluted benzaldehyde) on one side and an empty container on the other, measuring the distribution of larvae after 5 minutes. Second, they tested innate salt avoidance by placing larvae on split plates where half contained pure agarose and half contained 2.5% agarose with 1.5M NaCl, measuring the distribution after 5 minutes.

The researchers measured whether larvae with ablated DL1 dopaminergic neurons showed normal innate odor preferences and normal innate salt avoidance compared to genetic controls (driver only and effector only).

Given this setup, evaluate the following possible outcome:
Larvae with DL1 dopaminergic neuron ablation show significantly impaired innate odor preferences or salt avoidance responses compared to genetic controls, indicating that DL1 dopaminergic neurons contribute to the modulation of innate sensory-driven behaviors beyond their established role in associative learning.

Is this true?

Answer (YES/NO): NO